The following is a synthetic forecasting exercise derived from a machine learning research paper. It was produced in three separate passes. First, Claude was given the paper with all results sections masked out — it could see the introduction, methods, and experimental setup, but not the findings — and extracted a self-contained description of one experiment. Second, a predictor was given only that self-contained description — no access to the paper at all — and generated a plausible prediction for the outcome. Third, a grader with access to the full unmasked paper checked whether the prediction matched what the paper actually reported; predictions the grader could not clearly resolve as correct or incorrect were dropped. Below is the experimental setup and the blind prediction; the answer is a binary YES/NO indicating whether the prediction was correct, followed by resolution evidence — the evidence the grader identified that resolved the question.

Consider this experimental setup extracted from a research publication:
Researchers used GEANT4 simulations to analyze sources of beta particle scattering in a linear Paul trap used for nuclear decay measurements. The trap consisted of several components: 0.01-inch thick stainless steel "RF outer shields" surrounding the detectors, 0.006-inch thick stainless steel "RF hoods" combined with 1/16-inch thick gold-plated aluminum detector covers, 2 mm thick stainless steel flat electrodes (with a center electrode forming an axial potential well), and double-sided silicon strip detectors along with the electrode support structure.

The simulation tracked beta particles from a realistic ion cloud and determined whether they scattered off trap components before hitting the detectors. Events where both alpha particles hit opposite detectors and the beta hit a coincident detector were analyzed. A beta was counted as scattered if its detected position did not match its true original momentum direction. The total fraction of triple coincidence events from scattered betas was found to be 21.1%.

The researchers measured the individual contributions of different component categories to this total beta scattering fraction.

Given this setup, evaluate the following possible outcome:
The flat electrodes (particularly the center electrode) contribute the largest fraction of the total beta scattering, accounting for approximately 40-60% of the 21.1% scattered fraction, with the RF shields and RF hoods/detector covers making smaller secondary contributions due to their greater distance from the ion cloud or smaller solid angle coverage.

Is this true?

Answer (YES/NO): NO